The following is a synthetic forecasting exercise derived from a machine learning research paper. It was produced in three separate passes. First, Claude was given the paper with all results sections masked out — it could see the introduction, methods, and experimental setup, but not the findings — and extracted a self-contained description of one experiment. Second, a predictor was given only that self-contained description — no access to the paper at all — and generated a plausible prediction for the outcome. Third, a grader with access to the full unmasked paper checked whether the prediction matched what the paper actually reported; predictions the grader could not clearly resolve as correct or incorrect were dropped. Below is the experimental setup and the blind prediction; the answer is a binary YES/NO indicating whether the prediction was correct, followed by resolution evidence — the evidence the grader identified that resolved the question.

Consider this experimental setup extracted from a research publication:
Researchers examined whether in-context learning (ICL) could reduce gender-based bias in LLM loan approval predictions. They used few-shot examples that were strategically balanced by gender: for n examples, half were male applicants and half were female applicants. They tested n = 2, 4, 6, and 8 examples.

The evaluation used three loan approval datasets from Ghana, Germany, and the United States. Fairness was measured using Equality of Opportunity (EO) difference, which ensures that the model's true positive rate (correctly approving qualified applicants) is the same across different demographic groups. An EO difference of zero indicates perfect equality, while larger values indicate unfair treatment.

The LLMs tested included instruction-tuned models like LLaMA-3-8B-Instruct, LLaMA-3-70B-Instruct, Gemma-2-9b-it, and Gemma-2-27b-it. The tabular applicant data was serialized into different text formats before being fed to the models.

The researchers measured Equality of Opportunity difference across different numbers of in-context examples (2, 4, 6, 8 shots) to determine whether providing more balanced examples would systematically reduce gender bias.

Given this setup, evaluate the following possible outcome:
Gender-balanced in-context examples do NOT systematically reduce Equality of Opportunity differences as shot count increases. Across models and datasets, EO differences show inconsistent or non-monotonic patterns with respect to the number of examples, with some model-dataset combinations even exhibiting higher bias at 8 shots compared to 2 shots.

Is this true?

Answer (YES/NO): YES